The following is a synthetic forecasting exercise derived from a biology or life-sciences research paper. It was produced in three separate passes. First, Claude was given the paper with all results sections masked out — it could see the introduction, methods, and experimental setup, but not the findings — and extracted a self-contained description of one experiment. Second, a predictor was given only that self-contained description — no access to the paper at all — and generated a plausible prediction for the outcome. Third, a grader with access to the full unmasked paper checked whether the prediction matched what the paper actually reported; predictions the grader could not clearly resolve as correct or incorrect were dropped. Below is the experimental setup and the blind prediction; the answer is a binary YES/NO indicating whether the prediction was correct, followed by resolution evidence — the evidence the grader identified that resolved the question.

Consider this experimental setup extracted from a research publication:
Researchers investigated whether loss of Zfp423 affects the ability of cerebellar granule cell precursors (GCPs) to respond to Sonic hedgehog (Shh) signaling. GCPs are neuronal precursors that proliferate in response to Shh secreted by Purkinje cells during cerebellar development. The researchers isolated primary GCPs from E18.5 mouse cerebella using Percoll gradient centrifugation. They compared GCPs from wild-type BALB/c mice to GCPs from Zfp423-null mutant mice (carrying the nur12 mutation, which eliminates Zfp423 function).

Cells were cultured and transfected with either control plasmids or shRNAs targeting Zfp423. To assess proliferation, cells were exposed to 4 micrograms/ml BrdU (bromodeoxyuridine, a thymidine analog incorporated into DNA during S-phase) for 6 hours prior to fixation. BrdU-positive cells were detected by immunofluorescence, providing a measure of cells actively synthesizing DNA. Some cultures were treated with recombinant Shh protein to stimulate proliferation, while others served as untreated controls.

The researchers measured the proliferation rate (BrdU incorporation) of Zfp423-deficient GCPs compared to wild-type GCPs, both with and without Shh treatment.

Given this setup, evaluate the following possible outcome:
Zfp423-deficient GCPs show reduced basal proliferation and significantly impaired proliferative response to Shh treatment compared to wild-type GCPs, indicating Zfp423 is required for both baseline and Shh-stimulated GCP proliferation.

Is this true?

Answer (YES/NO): YES